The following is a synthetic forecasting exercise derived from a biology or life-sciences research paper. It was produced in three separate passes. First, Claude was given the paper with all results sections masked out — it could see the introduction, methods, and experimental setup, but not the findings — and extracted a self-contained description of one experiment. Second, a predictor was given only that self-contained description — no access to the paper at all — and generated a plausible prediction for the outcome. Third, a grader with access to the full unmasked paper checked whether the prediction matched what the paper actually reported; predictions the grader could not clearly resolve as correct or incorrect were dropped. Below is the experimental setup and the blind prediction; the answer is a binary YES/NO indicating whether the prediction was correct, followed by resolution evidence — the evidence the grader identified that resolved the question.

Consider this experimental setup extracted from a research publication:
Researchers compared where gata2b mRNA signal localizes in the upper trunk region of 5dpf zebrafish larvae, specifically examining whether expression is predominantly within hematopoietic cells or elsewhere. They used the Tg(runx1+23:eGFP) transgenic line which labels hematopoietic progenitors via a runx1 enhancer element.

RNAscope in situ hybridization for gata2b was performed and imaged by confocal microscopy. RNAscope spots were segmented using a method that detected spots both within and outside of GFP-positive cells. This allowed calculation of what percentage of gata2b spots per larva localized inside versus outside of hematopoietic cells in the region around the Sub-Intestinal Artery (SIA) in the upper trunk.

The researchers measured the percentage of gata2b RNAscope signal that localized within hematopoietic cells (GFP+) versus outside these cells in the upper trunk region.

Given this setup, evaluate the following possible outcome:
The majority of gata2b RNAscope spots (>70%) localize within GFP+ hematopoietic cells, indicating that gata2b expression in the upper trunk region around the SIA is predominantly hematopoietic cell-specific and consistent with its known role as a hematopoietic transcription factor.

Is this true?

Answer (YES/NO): NO